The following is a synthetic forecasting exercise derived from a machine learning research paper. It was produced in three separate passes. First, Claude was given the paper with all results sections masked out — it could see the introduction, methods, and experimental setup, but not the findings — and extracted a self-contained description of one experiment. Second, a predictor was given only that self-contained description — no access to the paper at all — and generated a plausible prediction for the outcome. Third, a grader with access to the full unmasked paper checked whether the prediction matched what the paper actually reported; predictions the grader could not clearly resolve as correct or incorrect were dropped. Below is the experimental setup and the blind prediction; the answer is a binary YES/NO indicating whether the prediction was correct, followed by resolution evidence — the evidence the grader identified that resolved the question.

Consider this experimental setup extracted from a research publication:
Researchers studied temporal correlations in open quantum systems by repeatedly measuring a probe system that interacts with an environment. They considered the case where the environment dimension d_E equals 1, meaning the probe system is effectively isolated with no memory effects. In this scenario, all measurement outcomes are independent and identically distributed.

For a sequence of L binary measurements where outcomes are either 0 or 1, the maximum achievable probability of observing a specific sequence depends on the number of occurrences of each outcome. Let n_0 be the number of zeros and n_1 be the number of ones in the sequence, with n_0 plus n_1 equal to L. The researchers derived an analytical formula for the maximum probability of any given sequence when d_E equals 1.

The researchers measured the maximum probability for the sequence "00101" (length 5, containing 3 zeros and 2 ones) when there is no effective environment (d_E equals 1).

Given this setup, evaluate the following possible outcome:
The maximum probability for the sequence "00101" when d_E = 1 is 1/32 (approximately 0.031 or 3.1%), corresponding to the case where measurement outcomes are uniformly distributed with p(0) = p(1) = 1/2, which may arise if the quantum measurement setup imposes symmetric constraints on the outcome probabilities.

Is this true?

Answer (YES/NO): NO